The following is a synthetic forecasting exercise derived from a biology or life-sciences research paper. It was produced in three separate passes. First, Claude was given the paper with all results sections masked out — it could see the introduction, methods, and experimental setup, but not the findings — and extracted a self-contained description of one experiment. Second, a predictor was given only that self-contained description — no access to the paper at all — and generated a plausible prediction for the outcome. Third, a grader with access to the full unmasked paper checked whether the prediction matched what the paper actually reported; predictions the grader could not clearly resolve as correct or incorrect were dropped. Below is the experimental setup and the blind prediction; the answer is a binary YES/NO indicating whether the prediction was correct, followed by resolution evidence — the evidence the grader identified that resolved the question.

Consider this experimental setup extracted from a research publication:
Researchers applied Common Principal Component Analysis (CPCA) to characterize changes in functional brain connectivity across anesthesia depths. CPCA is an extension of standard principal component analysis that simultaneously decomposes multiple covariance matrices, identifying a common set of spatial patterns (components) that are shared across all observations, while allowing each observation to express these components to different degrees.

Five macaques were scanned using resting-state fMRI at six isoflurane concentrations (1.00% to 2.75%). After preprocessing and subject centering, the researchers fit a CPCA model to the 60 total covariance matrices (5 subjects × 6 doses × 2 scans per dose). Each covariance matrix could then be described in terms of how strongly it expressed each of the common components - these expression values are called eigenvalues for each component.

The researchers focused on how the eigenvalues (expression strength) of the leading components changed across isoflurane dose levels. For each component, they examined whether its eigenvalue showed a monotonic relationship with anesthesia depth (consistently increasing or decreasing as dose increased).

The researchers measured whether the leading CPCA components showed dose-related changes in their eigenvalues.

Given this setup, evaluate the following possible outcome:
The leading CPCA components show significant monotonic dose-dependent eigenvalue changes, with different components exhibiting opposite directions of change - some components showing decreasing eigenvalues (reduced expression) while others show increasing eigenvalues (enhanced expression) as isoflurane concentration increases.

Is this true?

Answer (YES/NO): NO